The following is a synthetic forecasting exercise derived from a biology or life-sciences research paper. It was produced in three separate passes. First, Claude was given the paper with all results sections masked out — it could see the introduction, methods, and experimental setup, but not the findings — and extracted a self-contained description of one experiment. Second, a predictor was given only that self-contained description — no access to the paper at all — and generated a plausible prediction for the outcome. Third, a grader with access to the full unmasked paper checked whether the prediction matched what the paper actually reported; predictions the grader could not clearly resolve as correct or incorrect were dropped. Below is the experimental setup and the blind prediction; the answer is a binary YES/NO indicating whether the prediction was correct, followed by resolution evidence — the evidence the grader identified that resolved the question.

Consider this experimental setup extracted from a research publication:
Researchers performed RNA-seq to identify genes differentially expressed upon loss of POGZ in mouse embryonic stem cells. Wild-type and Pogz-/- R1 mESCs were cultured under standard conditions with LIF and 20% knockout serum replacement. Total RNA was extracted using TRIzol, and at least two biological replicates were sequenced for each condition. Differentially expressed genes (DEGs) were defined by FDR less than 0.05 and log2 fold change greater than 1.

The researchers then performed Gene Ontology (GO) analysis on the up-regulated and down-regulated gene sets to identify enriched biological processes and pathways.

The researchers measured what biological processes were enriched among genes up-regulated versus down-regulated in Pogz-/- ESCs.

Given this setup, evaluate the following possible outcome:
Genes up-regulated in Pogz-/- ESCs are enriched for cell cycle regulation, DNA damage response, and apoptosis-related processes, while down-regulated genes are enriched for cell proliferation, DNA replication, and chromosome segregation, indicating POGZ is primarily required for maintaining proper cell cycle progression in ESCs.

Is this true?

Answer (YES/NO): NO